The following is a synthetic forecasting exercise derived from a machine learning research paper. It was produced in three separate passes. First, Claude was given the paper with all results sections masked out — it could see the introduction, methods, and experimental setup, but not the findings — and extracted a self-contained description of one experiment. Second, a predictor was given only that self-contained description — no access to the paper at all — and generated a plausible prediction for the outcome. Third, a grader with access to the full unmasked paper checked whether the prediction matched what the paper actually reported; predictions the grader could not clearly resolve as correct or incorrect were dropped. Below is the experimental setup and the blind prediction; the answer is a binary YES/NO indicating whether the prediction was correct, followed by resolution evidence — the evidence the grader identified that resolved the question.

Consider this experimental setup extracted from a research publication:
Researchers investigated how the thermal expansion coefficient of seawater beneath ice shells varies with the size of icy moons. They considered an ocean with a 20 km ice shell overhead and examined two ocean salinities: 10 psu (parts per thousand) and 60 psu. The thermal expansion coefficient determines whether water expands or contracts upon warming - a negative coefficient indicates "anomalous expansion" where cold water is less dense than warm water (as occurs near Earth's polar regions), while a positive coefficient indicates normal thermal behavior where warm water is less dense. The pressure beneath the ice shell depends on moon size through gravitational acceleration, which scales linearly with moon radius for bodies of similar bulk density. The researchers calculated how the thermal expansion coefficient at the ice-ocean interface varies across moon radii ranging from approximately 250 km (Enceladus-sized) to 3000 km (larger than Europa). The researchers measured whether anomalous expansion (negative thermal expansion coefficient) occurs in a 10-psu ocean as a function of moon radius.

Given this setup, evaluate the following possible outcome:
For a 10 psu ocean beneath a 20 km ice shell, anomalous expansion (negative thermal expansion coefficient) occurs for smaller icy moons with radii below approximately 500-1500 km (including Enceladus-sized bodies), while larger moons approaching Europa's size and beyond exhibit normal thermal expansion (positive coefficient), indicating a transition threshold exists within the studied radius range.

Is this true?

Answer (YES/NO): YES